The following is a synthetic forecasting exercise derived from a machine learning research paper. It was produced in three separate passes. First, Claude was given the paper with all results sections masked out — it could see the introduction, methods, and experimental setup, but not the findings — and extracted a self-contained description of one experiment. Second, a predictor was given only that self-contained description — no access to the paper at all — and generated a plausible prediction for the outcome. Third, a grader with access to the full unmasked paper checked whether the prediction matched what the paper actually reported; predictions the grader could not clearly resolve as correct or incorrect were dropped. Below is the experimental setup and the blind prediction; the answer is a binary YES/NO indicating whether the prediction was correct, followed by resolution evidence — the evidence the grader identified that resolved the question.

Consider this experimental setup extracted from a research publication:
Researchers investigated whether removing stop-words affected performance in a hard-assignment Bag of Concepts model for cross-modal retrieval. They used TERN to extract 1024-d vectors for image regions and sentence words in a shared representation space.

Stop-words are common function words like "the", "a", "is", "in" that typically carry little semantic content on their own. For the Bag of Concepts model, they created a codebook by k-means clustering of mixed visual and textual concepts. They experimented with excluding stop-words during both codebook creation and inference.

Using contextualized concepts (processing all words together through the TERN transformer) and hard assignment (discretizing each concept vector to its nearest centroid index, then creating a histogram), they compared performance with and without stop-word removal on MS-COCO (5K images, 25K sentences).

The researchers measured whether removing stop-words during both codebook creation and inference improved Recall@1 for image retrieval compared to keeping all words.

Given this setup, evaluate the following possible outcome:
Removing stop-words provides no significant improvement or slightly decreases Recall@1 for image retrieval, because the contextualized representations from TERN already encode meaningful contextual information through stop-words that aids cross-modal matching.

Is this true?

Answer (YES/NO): YES